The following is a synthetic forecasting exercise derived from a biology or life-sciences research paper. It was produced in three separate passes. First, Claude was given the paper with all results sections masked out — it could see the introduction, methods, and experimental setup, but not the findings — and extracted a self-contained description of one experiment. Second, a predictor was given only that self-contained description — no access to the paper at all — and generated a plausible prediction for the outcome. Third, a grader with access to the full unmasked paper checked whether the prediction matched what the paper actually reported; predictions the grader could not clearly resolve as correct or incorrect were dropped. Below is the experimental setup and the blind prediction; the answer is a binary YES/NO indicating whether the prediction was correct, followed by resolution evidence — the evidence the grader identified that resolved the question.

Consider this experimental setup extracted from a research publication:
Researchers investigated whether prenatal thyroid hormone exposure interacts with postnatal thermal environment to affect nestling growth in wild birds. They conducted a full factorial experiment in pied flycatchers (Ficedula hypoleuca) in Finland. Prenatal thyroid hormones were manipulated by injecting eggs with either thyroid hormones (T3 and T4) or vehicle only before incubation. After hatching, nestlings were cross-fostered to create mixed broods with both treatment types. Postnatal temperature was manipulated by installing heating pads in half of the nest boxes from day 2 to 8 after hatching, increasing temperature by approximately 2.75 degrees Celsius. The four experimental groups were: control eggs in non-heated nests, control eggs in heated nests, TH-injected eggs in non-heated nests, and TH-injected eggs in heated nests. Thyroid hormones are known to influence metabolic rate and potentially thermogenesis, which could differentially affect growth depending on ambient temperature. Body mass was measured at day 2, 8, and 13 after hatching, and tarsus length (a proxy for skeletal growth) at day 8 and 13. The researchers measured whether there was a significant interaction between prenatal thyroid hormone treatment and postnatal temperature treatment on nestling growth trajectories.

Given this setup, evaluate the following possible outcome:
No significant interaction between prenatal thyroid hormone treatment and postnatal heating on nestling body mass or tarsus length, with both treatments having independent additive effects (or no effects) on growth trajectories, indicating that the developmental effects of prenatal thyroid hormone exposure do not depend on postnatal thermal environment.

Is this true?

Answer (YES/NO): YES